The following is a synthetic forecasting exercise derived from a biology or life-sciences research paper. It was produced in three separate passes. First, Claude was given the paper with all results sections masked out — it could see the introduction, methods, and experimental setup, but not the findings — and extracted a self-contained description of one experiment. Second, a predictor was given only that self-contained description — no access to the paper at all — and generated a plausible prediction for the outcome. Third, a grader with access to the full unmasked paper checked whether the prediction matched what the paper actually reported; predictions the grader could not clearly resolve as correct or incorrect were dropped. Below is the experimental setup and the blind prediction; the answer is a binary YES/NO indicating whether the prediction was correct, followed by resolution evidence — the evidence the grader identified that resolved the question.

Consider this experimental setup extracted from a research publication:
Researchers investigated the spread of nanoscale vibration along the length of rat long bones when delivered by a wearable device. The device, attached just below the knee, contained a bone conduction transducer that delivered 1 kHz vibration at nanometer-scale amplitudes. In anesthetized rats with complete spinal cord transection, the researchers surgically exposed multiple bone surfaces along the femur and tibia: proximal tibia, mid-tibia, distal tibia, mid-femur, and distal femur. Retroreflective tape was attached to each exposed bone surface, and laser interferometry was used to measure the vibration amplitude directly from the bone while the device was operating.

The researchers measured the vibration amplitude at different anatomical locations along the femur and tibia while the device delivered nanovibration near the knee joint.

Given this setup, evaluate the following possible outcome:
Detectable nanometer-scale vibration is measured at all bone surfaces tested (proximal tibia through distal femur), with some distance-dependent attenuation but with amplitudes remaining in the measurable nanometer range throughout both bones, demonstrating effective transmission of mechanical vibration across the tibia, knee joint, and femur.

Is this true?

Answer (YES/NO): YES